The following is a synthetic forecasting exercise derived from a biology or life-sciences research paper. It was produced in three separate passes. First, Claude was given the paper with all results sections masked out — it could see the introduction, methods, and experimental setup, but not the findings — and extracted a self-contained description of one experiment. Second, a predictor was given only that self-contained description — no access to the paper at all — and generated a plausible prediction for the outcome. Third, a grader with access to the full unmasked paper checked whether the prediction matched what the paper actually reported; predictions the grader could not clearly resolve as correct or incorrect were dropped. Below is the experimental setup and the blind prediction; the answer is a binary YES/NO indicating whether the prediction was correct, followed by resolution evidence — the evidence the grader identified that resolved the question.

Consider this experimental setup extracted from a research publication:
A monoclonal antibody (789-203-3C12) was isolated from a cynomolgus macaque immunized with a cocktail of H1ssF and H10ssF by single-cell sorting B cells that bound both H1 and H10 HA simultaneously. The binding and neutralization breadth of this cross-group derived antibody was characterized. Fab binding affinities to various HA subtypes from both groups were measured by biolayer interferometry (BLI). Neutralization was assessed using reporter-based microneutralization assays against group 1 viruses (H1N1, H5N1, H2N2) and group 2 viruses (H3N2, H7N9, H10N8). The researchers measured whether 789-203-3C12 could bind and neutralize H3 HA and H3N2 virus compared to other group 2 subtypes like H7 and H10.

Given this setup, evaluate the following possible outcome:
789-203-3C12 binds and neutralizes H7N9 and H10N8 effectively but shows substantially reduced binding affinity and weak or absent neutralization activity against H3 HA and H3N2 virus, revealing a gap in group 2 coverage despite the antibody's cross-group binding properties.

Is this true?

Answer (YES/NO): YES